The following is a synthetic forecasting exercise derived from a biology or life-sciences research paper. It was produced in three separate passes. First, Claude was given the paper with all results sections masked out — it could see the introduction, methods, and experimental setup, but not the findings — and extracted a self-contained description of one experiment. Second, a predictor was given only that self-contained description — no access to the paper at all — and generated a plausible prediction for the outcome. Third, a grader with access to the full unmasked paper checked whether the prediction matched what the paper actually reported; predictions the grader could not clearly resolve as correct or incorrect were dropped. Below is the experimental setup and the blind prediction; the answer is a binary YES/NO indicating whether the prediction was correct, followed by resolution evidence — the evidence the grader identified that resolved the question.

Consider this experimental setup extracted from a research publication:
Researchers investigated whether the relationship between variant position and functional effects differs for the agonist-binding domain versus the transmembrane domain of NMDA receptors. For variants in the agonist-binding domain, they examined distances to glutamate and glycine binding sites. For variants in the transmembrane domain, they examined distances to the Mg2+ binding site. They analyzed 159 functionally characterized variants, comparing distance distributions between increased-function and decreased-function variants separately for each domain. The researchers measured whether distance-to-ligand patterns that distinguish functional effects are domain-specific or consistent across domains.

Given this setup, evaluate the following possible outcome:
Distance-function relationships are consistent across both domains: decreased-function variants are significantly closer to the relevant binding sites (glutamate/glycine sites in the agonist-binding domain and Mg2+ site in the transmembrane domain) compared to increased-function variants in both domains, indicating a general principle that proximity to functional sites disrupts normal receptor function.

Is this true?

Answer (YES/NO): NO